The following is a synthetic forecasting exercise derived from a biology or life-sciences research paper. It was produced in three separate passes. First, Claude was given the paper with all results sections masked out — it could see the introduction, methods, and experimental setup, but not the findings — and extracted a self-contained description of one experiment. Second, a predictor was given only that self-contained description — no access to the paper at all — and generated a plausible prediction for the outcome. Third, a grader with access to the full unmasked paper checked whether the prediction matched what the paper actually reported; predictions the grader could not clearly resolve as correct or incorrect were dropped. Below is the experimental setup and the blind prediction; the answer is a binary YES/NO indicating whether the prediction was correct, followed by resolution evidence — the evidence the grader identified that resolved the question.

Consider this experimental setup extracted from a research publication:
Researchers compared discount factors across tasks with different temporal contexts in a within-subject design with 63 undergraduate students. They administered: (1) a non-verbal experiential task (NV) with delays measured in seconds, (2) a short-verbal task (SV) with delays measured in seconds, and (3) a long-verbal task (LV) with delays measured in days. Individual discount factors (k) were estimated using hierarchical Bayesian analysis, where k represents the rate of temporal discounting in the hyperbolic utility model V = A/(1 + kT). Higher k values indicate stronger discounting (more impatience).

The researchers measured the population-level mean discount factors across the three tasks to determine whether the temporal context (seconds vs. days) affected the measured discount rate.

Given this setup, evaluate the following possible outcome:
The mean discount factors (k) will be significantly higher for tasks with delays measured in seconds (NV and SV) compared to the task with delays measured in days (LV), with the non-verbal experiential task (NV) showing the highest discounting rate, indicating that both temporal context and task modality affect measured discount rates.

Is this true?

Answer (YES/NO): NO